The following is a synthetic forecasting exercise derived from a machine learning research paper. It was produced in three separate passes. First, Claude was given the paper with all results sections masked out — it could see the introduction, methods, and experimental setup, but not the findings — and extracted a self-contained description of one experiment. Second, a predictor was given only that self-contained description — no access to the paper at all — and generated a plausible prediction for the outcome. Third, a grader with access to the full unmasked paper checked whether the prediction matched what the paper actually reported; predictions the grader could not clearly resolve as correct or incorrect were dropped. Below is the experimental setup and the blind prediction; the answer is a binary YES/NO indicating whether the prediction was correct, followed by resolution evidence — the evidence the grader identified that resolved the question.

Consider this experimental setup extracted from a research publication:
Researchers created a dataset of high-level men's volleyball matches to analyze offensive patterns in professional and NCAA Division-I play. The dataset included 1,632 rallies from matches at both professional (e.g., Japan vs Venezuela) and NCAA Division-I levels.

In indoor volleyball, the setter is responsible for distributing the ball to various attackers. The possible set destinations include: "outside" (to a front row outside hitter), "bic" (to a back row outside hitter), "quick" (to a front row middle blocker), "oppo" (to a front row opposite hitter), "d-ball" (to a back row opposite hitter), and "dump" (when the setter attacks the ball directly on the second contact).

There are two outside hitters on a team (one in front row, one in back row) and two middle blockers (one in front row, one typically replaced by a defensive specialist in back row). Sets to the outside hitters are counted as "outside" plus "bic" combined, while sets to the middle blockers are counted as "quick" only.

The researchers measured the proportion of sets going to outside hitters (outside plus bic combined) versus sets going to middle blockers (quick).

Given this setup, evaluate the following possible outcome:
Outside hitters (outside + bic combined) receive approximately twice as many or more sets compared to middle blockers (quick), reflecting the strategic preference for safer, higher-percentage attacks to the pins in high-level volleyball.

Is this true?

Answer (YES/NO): YES